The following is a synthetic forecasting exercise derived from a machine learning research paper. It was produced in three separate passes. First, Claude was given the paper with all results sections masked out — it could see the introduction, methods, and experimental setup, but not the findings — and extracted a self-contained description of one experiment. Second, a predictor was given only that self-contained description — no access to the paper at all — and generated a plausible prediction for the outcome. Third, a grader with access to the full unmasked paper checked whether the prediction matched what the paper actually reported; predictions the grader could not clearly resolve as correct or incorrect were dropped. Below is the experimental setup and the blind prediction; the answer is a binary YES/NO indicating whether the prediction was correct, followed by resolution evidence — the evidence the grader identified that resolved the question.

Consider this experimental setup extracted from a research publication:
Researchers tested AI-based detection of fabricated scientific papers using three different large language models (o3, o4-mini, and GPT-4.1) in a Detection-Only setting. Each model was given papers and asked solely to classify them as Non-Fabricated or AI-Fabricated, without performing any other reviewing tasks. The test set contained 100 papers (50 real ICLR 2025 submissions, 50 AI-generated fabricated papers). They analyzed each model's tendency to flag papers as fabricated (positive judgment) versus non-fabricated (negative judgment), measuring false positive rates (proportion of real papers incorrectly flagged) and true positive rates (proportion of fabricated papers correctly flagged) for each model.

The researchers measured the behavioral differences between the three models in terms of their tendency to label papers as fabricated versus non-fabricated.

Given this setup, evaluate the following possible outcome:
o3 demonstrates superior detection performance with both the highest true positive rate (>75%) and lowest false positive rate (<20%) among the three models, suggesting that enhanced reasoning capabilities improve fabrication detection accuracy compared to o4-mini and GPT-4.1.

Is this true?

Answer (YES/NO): NO